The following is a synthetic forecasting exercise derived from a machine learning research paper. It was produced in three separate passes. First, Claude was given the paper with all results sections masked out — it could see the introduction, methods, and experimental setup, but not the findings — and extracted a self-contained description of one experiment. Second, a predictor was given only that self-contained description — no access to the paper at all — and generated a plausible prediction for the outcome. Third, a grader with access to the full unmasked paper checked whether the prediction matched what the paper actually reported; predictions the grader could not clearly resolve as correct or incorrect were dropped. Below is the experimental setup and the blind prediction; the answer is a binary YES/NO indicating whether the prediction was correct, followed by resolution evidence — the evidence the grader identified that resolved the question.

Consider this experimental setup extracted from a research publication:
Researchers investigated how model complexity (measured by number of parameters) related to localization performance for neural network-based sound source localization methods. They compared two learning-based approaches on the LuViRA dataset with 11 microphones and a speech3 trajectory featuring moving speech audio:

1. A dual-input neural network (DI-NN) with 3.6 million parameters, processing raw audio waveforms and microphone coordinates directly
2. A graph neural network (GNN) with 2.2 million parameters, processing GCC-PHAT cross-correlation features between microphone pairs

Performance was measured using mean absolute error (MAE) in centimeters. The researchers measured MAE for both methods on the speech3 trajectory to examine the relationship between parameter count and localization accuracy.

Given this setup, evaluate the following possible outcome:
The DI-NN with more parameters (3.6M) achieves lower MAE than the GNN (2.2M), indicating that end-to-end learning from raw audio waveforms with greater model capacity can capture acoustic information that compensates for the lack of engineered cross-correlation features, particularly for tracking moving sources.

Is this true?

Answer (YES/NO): NO